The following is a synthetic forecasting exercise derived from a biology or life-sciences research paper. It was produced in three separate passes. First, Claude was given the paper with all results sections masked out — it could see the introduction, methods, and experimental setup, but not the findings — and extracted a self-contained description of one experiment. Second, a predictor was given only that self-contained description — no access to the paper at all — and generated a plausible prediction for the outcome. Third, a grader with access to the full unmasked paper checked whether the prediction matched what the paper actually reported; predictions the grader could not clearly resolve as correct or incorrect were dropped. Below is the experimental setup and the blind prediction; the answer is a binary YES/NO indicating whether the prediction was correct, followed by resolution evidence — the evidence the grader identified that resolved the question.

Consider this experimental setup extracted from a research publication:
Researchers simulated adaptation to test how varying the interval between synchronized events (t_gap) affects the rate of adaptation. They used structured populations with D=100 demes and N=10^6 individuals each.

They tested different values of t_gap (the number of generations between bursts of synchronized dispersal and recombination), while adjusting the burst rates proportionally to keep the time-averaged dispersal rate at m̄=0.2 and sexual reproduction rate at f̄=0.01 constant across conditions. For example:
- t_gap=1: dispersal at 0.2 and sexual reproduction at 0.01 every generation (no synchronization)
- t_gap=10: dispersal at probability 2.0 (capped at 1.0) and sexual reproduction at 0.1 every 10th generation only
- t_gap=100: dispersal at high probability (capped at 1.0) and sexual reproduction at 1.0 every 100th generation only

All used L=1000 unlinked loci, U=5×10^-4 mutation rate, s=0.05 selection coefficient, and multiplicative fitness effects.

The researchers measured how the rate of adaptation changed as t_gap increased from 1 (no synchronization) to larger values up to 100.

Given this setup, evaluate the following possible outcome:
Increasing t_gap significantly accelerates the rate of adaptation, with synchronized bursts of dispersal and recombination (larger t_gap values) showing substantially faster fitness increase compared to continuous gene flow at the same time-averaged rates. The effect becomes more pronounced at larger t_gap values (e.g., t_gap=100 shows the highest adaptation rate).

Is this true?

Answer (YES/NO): YES